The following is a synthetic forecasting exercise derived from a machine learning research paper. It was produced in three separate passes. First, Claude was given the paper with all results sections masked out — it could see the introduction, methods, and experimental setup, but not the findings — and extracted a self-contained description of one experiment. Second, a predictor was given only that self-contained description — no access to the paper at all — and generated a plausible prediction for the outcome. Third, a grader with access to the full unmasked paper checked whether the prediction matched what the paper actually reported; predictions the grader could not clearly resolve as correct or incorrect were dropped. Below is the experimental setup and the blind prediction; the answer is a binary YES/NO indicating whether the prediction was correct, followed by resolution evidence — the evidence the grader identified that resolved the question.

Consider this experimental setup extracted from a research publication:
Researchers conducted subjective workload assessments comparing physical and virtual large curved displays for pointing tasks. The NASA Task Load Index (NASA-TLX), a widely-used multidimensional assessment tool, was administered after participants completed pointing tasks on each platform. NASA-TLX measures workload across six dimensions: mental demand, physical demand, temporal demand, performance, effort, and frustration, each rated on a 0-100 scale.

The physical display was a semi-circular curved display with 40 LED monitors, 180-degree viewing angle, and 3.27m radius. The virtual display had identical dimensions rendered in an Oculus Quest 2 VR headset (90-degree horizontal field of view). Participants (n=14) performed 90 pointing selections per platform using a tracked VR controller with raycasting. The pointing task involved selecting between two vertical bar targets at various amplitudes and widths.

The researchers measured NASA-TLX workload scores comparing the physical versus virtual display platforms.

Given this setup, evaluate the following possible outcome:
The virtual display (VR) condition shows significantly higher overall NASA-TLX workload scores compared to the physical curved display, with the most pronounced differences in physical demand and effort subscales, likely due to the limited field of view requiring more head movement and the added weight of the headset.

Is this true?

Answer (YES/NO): NO